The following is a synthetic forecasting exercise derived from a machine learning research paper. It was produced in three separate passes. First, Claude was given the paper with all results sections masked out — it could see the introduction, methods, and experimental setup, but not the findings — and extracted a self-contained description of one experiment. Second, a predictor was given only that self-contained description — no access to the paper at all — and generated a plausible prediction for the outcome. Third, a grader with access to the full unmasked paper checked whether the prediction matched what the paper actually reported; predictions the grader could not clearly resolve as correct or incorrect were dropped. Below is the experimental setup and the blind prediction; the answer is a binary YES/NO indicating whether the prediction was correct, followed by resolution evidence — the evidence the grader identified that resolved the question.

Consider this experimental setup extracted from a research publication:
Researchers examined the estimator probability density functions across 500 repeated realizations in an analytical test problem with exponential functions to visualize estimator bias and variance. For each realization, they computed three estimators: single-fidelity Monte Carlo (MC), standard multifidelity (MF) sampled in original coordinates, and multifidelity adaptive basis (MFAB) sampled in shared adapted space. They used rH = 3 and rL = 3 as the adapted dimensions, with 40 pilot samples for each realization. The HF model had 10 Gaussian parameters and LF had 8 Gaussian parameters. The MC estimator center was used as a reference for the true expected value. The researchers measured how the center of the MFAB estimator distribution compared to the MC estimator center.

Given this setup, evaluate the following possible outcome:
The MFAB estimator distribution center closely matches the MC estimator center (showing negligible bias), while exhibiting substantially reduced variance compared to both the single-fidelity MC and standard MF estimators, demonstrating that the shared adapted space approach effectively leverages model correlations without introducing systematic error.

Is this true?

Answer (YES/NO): NO